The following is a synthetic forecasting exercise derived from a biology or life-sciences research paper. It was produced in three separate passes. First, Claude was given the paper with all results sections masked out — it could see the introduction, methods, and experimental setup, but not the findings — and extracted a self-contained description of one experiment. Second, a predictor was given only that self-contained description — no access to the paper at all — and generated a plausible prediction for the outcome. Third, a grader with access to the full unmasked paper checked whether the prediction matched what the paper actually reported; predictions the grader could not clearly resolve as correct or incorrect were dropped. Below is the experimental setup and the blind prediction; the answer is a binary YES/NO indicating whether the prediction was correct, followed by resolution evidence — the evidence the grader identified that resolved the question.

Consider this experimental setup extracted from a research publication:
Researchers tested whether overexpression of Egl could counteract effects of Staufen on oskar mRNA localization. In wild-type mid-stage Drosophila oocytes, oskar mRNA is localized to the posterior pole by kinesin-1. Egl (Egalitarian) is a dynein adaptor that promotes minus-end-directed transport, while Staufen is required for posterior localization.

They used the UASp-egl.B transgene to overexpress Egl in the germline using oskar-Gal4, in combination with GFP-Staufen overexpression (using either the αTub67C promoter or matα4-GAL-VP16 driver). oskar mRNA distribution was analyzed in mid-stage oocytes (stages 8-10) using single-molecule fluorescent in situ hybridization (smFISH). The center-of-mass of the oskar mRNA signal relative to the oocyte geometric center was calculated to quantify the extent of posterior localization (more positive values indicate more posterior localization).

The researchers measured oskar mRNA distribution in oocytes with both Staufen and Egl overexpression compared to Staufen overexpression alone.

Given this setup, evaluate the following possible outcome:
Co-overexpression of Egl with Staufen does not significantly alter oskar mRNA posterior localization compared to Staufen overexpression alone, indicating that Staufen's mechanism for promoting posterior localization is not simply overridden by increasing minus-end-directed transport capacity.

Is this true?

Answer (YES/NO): YES